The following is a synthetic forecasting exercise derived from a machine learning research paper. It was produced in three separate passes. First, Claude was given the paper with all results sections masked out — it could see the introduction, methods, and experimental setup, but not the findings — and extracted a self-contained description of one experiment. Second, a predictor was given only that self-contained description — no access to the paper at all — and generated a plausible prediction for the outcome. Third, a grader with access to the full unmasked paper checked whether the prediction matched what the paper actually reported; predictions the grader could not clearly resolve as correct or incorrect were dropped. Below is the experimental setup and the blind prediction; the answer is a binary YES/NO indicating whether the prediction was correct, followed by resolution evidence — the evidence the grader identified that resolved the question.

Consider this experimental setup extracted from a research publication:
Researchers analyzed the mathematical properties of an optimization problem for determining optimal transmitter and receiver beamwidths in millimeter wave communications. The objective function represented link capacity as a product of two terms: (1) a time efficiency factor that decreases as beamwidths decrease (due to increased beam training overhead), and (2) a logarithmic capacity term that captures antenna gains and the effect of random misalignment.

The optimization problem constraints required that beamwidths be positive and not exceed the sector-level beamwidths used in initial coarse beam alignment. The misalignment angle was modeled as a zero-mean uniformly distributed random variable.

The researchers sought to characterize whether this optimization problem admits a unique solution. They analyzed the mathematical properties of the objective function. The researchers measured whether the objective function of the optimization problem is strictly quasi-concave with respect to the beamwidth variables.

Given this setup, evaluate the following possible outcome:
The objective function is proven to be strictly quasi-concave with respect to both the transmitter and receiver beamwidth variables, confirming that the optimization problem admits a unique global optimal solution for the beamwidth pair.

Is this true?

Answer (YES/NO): YES